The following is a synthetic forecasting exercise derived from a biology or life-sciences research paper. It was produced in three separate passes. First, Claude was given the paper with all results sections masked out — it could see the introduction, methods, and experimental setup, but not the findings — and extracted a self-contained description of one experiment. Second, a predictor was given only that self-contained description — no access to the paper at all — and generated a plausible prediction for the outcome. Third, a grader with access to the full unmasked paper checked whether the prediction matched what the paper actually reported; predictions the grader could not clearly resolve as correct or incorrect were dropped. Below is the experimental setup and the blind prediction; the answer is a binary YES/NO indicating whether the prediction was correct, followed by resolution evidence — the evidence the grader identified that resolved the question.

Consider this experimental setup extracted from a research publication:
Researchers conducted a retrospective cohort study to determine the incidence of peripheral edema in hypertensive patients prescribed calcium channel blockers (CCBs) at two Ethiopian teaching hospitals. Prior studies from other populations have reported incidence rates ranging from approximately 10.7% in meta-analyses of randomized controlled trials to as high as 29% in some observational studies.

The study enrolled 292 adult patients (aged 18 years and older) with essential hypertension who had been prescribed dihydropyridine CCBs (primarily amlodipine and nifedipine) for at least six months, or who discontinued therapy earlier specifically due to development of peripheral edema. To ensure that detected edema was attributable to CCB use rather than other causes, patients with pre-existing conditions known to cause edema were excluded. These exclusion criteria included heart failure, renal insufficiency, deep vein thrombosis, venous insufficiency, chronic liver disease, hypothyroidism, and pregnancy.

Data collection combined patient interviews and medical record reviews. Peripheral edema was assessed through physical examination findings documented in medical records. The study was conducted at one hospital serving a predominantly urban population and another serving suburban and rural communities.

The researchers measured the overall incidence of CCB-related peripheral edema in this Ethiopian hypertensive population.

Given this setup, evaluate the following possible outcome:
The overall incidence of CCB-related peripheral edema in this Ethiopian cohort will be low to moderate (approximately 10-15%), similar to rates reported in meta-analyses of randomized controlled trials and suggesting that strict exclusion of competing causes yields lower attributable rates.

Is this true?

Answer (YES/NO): NO